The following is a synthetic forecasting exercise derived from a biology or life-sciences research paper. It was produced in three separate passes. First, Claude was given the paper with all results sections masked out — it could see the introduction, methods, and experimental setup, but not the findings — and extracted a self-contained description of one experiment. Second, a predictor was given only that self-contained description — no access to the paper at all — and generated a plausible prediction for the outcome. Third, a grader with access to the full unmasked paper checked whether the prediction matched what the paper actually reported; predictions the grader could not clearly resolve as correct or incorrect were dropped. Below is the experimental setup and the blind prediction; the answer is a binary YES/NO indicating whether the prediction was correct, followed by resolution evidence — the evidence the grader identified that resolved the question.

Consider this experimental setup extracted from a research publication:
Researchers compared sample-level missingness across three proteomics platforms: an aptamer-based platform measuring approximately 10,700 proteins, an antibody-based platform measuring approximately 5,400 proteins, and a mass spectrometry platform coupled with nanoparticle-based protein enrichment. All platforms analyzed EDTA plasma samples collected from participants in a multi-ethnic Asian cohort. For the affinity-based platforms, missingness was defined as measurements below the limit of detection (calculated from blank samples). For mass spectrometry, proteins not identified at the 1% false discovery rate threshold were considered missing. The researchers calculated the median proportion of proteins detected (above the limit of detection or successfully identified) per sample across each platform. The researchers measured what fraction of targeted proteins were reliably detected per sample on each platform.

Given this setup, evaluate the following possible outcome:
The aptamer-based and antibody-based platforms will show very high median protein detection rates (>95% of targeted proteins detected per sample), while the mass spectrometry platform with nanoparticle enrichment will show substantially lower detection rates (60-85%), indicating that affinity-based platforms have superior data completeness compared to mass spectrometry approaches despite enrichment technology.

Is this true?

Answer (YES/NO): NO